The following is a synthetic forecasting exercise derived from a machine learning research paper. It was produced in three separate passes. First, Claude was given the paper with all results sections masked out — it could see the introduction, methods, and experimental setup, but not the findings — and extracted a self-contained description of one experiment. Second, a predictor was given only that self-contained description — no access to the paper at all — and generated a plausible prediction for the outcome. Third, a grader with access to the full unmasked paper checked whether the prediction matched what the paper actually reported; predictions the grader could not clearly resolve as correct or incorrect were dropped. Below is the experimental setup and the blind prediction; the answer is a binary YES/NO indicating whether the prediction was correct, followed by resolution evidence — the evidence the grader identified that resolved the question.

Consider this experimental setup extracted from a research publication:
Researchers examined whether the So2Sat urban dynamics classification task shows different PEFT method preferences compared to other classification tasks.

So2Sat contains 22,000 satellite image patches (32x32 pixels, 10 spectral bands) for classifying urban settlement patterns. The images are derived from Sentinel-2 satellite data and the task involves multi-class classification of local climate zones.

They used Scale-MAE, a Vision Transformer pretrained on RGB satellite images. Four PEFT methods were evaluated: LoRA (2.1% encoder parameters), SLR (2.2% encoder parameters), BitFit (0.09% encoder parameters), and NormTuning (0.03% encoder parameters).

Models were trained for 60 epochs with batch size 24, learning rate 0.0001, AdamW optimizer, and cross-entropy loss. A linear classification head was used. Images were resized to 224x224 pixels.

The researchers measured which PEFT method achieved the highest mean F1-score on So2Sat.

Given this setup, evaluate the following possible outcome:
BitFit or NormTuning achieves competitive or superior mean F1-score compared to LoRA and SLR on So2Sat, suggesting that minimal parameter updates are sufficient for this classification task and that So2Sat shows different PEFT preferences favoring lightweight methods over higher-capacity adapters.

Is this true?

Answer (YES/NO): NO